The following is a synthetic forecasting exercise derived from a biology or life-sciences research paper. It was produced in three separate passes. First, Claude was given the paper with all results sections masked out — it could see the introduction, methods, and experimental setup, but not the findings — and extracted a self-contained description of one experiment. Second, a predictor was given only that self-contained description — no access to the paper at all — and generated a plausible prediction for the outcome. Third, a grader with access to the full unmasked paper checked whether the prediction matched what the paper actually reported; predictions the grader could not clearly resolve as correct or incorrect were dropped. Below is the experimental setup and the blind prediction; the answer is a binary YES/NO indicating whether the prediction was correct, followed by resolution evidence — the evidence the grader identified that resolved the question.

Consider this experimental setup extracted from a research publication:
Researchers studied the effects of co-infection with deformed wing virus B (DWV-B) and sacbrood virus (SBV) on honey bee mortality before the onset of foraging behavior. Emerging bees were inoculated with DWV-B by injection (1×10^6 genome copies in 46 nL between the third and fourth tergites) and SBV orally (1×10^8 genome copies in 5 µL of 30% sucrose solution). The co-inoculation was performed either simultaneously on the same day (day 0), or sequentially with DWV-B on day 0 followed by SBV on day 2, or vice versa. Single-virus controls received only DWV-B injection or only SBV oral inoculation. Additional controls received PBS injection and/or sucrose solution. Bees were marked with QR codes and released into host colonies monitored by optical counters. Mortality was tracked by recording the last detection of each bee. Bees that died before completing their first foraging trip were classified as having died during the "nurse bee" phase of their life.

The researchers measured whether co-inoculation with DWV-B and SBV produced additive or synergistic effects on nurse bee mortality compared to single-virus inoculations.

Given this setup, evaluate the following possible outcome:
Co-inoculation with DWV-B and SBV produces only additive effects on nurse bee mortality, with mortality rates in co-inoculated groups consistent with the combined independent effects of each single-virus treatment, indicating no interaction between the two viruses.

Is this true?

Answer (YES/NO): NO